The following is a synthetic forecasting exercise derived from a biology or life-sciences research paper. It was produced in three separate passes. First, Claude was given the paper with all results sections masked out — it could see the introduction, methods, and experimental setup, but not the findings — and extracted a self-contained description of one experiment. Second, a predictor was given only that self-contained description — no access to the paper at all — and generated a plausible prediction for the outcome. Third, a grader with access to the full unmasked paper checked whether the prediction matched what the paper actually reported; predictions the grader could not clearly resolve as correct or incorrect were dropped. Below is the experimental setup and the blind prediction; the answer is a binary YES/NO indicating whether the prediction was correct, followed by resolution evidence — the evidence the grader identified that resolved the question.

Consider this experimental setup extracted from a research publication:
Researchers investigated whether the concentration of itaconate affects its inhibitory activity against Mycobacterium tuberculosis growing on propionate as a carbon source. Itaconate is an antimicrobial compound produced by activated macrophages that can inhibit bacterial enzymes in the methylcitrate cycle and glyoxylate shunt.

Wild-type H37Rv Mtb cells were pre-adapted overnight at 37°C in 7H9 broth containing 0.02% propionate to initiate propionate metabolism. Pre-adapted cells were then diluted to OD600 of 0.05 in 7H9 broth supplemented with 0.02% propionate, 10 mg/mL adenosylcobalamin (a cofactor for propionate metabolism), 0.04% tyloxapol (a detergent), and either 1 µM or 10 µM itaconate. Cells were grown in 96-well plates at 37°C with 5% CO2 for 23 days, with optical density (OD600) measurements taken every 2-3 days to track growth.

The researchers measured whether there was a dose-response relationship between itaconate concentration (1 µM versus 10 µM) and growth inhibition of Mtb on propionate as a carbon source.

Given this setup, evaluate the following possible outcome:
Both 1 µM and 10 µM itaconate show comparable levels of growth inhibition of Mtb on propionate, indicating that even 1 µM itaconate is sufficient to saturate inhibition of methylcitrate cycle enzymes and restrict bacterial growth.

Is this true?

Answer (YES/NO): NO